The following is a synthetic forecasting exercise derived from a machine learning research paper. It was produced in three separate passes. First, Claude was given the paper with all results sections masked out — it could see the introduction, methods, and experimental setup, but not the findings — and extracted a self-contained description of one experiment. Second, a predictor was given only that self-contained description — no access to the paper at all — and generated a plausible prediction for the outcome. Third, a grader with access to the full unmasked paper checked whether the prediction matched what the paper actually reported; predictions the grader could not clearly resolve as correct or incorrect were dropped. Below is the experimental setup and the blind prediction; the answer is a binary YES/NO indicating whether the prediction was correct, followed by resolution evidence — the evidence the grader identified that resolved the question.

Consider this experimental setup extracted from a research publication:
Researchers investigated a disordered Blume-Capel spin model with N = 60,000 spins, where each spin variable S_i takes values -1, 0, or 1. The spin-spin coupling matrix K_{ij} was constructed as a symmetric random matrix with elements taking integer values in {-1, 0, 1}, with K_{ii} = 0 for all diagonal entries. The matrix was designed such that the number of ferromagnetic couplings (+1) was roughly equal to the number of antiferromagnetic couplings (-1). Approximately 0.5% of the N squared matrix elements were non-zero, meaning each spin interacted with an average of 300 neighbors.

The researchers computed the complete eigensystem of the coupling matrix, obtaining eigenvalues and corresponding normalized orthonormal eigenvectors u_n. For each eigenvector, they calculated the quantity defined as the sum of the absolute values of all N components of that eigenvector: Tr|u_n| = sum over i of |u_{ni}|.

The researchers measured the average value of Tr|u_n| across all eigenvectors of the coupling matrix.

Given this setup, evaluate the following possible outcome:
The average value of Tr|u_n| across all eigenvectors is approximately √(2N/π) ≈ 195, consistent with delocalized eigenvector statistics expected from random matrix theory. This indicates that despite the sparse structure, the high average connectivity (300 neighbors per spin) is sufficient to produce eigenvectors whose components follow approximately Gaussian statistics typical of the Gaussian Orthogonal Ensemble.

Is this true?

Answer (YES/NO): YES